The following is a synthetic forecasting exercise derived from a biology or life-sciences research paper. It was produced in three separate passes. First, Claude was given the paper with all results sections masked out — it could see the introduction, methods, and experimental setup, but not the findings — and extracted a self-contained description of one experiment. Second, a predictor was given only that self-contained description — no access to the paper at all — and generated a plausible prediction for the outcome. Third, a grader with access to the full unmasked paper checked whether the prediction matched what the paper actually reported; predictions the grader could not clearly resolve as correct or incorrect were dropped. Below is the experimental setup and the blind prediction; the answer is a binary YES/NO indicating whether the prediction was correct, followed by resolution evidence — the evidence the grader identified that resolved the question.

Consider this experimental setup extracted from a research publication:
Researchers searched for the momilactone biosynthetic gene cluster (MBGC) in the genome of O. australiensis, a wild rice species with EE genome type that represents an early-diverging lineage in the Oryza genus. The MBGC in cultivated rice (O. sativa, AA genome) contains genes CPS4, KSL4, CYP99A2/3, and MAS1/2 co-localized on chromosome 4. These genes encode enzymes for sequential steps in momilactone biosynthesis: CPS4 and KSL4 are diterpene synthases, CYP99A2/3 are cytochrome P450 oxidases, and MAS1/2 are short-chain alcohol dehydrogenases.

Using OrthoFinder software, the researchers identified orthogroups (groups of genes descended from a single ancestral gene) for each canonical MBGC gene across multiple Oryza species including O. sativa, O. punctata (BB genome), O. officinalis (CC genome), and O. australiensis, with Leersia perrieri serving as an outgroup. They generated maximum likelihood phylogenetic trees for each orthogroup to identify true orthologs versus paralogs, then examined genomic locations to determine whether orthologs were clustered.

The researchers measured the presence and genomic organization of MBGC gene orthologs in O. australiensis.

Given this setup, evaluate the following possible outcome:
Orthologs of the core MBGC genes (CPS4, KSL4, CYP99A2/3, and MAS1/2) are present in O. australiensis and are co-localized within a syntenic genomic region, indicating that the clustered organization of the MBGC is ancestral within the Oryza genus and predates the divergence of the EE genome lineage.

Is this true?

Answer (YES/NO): NO